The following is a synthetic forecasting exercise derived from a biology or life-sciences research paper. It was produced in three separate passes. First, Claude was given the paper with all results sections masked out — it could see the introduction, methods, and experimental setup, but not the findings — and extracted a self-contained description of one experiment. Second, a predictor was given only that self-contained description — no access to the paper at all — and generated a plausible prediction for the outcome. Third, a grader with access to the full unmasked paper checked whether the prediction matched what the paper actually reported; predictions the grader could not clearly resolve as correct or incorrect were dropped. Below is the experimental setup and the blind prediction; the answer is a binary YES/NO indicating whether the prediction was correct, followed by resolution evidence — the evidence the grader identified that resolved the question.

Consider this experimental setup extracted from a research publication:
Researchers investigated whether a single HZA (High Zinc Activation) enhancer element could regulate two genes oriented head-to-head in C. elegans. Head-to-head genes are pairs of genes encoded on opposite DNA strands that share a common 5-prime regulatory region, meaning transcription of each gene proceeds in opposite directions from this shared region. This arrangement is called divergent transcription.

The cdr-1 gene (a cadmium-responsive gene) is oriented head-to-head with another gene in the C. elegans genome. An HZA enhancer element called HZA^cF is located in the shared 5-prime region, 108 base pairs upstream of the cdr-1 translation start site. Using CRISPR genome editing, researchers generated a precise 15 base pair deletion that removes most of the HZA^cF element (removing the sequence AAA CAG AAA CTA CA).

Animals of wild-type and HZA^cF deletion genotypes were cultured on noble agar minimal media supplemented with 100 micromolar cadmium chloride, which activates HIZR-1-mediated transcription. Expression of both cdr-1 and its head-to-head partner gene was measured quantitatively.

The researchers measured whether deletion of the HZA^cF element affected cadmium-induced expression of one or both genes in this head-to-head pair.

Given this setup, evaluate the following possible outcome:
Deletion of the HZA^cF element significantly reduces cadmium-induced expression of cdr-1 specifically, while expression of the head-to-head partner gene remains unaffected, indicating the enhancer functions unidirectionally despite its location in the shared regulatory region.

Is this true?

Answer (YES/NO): NO